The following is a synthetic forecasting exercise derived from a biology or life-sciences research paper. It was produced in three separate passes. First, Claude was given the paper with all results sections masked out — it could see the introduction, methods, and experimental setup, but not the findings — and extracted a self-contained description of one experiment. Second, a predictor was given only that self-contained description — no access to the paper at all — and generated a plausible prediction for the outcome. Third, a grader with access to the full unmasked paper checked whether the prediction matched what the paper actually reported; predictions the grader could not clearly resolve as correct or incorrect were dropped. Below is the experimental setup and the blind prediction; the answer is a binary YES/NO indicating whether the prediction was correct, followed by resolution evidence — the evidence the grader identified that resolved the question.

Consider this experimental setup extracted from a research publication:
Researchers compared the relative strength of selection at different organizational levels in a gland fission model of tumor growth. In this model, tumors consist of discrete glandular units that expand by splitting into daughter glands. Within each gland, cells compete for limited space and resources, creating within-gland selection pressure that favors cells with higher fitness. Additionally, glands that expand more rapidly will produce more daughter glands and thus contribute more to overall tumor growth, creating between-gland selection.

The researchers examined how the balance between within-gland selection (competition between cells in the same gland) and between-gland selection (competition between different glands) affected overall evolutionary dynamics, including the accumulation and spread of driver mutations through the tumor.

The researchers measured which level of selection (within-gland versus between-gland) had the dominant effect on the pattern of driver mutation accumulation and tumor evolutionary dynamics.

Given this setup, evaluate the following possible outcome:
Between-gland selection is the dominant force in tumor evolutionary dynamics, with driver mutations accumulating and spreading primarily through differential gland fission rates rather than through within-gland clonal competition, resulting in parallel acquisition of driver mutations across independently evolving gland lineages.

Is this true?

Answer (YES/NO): NO